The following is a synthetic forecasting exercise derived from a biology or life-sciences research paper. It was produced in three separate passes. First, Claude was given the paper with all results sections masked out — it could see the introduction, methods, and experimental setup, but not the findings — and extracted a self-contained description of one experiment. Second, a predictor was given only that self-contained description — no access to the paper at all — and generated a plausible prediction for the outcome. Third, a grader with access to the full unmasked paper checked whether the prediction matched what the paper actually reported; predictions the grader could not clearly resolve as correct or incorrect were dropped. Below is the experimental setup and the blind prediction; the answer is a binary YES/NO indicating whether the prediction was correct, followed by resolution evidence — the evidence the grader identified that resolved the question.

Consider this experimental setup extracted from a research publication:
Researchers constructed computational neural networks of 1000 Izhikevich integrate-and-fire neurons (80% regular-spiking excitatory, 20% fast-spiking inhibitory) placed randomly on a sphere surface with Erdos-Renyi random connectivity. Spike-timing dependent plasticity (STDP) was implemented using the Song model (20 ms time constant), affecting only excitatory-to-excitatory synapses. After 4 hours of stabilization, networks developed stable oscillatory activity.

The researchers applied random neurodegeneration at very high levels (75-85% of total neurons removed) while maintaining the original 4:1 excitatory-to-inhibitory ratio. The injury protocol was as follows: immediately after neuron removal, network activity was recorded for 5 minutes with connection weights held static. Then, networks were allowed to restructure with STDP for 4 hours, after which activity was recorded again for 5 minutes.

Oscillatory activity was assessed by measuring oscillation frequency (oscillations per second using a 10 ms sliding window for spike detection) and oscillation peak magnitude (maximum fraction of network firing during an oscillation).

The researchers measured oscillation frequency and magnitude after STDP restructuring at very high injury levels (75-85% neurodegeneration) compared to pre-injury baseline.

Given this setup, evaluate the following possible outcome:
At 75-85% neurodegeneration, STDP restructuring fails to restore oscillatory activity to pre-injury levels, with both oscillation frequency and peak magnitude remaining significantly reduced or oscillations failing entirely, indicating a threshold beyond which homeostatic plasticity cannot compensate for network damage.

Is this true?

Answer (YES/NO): YES